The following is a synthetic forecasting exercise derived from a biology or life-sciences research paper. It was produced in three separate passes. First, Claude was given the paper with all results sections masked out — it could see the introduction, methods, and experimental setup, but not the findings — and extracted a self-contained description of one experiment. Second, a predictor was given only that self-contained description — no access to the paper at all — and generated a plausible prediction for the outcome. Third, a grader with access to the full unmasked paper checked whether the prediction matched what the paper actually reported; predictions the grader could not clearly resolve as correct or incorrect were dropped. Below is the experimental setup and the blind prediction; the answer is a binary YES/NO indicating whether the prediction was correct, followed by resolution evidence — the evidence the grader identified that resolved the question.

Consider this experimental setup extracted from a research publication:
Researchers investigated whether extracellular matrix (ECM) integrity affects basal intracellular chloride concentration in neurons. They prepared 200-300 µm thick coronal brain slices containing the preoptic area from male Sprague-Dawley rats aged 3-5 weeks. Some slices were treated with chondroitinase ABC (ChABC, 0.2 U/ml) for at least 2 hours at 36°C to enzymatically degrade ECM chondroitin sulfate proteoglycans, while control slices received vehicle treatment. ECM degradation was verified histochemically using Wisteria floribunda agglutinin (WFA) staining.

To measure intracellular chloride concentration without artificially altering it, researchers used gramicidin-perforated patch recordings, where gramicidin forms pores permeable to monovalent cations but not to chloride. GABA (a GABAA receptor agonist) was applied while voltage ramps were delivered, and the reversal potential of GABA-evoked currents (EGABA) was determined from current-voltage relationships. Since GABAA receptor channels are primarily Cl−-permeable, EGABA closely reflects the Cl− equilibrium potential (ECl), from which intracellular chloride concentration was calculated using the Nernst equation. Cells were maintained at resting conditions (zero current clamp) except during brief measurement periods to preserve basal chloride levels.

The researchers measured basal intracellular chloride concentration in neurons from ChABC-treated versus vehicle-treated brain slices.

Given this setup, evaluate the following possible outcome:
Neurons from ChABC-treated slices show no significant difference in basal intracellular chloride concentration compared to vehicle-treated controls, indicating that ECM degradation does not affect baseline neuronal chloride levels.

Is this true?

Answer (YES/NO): NO